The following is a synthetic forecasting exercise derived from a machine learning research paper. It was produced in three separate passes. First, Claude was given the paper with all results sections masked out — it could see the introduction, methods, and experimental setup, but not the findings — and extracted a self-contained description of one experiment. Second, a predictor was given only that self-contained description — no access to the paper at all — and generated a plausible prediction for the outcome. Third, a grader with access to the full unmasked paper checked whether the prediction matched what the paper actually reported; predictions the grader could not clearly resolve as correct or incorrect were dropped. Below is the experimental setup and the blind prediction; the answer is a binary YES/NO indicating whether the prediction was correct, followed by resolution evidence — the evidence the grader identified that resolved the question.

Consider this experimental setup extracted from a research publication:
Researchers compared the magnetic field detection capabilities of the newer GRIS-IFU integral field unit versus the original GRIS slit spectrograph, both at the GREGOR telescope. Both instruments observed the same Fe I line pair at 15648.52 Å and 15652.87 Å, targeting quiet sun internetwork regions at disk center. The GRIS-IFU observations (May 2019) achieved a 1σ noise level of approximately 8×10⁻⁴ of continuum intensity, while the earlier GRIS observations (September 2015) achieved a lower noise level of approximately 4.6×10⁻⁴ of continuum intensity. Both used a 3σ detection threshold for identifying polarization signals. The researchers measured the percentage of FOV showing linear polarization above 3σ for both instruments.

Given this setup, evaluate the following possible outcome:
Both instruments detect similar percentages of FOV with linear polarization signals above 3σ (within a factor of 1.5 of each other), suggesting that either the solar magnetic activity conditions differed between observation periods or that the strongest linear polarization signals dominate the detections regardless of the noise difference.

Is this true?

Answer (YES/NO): YES